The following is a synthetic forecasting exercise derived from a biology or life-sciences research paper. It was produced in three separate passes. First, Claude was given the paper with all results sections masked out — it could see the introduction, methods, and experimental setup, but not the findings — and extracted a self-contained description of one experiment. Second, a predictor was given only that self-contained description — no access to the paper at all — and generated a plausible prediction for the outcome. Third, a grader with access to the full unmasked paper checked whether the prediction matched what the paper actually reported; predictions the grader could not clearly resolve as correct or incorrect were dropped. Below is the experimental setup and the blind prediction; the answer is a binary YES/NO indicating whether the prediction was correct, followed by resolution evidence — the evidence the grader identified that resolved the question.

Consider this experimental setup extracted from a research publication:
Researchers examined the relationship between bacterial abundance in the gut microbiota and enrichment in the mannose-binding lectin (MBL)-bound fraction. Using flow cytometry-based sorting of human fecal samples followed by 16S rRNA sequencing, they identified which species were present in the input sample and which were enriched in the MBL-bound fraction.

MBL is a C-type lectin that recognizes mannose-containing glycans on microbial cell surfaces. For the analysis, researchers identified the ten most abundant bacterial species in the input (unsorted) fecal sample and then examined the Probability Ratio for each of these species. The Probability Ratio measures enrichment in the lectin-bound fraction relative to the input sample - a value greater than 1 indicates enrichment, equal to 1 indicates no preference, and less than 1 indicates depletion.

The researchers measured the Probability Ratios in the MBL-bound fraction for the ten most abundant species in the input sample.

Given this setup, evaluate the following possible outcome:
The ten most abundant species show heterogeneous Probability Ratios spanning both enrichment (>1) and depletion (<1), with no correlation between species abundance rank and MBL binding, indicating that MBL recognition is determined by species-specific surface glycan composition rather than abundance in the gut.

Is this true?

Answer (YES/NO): NO